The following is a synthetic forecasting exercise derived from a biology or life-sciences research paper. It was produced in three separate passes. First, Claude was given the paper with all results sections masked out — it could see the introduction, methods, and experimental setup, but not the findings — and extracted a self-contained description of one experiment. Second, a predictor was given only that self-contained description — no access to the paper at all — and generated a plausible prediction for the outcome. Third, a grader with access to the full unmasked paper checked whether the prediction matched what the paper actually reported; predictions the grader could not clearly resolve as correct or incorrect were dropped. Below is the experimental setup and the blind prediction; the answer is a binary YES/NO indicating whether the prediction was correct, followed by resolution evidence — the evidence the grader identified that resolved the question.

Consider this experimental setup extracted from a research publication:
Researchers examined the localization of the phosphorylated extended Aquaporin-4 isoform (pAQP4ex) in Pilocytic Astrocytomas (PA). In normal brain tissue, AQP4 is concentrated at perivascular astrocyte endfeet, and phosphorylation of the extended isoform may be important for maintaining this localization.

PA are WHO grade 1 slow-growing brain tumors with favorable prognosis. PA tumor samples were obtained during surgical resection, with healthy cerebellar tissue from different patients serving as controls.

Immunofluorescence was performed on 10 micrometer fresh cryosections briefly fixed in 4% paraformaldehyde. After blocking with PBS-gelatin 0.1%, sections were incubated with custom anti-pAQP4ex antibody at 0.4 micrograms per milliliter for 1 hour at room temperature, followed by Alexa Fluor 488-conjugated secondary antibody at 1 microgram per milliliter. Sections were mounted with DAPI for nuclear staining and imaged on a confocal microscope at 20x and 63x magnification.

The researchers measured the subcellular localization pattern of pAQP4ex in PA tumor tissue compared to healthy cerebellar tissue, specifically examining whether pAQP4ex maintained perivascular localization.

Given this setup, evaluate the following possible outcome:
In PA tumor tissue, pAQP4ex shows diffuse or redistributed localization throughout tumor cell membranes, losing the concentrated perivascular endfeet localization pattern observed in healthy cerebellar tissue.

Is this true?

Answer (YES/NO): YES